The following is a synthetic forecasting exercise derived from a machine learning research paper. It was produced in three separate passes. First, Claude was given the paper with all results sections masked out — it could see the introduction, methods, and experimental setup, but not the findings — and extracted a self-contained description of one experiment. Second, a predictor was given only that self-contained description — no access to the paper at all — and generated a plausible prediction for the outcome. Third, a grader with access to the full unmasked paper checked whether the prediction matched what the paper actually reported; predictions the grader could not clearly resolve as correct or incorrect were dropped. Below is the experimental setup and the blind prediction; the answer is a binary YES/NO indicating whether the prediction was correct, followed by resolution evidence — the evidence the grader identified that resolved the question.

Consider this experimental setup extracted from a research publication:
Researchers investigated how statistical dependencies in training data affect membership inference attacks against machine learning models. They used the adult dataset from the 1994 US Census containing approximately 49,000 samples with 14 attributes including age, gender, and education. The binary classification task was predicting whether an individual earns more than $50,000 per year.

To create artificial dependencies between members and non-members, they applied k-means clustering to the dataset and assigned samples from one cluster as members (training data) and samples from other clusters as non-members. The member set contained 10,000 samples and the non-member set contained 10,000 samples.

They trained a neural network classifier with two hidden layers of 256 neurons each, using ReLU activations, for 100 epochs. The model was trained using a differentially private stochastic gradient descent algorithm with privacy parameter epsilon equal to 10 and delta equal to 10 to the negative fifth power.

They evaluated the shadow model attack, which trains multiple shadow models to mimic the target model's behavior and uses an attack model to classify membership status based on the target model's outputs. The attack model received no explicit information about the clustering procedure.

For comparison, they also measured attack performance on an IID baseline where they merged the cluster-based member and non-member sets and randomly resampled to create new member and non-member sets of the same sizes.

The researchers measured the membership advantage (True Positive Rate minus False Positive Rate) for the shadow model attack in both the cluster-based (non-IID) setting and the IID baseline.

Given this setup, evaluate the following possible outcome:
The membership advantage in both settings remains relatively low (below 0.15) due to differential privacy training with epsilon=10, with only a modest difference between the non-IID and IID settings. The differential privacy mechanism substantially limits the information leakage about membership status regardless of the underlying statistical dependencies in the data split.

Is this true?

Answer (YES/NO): NO